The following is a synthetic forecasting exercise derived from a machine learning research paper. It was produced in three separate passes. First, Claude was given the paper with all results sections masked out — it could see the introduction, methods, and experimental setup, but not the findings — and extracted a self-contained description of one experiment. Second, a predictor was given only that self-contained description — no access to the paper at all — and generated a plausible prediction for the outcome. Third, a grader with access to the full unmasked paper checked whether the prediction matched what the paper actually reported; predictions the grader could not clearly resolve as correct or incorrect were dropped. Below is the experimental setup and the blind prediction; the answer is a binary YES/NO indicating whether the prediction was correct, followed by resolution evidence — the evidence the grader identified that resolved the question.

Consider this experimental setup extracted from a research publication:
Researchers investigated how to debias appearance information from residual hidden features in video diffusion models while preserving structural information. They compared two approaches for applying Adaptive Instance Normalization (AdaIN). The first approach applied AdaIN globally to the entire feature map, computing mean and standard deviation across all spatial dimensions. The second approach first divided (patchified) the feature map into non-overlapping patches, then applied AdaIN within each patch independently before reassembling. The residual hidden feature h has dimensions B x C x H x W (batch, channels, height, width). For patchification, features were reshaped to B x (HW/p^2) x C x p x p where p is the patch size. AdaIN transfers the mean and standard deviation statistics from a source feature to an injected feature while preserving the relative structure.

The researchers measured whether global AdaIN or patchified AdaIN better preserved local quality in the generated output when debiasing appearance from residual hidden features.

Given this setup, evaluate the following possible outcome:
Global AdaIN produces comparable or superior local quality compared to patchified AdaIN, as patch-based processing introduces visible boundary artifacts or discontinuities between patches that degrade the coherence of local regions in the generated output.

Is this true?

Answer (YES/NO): NO